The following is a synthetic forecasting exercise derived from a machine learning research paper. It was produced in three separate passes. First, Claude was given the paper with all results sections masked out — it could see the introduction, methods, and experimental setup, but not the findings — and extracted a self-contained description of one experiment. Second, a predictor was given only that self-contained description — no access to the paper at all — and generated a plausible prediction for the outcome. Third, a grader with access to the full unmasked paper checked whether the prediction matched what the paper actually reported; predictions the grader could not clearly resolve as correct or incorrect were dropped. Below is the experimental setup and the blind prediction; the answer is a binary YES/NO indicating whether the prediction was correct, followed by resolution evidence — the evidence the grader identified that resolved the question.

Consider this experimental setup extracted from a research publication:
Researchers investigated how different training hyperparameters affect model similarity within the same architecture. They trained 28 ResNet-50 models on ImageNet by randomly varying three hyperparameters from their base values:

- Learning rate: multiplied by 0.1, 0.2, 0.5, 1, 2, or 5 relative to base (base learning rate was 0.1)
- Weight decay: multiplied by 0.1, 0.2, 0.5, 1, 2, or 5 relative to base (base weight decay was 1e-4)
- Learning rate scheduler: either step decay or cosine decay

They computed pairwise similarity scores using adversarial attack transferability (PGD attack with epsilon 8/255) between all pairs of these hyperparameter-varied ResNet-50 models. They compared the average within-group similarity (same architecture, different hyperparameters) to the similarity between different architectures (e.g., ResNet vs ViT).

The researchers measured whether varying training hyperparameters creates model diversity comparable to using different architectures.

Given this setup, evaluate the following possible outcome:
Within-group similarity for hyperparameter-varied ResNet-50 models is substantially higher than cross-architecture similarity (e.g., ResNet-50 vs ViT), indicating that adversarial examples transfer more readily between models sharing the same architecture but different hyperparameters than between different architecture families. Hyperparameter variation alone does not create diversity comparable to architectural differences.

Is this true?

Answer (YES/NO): YES